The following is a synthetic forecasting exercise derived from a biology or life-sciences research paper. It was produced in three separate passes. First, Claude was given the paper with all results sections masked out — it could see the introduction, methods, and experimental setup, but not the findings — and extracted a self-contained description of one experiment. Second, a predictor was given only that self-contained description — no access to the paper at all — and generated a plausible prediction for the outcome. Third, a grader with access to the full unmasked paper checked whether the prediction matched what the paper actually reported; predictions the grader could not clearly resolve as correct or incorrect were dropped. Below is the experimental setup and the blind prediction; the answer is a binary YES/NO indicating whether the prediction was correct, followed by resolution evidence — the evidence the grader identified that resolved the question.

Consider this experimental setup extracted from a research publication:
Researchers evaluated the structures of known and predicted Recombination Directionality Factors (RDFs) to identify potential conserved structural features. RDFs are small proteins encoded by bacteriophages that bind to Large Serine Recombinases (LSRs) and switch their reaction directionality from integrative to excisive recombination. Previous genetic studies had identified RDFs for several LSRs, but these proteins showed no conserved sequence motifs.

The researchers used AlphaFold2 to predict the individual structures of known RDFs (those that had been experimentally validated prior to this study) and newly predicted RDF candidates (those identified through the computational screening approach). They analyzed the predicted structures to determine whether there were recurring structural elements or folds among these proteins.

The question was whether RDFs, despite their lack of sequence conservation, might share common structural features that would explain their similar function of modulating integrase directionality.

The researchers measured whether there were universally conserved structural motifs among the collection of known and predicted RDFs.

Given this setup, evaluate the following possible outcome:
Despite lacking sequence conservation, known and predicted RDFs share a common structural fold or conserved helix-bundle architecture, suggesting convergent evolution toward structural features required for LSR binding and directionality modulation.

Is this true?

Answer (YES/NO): NO